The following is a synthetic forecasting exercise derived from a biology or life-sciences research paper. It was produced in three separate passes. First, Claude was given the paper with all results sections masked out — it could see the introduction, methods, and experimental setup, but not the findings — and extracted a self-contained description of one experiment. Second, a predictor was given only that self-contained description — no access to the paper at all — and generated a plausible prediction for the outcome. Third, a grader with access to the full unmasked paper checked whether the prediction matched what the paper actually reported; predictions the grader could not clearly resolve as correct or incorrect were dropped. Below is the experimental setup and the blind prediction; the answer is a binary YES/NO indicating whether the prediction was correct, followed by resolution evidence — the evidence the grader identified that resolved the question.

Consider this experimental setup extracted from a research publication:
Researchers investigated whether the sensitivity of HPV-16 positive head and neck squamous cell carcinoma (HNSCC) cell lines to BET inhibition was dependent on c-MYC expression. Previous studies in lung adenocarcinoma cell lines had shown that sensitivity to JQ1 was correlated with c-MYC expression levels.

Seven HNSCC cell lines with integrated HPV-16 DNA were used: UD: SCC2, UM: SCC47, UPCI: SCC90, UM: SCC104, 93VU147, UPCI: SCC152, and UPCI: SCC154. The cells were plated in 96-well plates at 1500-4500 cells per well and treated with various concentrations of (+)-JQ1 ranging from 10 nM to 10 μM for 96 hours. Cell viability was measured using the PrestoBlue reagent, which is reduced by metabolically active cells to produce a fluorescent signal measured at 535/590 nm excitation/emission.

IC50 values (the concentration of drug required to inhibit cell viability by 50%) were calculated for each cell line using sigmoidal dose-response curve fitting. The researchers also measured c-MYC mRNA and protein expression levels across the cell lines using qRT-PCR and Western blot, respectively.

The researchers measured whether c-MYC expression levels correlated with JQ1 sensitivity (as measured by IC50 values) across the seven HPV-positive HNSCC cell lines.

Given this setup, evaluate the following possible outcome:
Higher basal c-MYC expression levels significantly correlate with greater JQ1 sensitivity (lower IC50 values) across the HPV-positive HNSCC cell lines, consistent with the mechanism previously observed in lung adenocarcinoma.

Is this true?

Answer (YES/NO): NO